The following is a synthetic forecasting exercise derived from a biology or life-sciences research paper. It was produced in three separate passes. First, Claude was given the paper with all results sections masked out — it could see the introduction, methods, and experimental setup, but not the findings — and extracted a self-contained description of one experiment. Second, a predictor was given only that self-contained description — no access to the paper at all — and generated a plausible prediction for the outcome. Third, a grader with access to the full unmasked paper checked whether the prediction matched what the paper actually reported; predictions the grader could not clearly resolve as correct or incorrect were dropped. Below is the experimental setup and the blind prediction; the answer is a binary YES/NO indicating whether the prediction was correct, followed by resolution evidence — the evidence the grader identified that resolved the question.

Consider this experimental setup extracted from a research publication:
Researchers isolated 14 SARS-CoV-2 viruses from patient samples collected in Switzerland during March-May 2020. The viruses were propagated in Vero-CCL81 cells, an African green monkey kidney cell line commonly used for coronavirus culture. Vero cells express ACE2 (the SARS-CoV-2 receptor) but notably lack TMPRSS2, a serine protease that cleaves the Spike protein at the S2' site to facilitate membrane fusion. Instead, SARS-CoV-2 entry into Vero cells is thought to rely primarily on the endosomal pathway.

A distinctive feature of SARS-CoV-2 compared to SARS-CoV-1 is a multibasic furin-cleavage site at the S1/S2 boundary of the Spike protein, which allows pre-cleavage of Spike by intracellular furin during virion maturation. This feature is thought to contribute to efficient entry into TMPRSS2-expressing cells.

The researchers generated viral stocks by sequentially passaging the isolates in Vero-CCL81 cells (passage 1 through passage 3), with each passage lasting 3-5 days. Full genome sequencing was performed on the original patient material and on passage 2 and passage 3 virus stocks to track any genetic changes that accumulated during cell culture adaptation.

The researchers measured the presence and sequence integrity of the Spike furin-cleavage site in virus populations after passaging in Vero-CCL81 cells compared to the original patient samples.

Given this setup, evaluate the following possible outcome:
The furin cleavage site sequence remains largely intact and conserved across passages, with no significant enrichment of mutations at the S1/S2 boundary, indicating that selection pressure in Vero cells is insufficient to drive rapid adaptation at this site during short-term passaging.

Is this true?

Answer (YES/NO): NO